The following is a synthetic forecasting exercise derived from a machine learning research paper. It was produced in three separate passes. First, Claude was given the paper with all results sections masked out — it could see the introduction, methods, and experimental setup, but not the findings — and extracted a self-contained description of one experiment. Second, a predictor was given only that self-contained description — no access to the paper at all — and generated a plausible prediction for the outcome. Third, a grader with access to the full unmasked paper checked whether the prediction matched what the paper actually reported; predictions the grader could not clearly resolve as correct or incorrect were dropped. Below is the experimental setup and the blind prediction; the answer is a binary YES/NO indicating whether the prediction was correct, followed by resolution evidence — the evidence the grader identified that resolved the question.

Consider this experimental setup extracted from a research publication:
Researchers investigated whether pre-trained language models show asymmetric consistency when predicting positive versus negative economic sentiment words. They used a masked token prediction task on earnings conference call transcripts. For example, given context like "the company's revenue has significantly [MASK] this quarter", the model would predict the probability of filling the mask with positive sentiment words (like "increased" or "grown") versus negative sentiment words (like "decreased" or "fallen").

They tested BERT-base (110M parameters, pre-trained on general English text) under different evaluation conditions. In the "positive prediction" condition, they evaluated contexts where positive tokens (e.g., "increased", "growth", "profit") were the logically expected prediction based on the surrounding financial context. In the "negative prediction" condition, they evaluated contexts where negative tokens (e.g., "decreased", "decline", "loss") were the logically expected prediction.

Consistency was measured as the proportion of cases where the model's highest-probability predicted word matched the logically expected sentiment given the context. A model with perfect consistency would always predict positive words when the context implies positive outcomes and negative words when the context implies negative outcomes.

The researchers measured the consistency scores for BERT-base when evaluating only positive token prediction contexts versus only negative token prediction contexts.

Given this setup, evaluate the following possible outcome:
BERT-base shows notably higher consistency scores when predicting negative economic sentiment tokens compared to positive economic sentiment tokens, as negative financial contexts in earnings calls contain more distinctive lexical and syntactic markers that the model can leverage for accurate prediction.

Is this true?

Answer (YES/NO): NO